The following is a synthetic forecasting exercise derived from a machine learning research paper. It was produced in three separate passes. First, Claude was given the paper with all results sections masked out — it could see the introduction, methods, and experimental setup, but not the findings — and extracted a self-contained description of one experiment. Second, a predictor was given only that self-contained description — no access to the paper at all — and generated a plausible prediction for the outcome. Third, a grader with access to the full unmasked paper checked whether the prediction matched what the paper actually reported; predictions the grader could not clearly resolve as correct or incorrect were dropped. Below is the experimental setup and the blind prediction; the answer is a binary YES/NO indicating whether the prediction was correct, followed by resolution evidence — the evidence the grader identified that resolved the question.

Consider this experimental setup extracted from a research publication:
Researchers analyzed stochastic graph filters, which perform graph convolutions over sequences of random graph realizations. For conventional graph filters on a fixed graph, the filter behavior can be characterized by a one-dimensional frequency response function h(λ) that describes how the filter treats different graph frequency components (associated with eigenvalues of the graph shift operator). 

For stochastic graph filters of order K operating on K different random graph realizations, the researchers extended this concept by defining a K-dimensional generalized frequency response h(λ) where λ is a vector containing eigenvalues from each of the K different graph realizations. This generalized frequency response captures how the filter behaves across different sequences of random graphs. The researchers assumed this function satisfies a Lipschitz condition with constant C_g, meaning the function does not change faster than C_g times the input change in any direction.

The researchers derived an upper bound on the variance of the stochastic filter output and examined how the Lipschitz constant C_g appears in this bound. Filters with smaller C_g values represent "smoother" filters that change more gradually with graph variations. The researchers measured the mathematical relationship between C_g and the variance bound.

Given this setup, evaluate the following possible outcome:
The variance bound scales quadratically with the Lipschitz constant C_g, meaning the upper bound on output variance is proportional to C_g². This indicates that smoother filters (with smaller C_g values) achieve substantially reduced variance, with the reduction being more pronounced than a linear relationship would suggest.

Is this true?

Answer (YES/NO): YES